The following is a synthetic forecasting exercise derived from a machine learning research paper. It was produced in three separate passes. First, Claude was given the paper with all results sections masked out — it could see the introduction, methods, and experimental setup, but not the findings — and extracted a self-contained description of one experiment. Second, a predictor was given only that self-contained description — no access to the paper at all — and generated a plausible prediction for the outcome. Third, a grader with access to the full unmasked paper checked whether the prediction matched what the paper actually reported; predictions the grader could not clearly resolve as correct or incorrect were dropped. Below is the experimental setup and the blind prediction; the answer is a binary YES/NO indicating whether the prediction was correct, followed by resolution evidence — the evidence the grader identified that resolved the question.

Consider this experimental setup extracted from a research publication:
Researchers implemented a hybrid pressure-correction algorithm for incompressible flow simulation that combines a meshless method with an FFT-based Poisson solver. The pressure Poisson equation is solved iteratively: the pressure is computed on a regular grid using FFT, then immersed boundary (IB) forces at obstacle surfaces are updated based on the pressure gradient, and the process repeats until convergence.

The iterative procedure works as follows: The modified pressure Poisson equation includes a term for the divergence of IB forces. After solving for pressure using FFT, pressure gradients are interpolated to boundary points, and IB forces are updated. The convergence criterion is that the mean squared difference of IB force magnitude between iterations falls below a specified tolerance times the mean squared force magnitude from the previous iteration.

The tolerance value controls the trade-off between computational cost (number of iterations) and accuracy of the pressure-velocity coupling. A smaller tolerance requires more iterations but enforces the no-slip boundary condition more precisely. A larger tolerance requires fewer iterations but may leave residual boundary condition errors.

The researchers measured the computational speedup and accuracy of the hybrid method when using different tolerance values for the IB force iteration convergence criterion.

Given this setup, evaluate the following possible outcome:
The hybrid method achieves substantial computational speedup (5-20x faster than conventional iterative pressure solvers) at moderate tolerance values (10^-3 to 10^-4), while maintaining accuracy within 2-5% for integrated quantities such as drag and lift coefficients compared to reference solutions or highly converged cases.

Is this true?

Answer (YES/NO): NO